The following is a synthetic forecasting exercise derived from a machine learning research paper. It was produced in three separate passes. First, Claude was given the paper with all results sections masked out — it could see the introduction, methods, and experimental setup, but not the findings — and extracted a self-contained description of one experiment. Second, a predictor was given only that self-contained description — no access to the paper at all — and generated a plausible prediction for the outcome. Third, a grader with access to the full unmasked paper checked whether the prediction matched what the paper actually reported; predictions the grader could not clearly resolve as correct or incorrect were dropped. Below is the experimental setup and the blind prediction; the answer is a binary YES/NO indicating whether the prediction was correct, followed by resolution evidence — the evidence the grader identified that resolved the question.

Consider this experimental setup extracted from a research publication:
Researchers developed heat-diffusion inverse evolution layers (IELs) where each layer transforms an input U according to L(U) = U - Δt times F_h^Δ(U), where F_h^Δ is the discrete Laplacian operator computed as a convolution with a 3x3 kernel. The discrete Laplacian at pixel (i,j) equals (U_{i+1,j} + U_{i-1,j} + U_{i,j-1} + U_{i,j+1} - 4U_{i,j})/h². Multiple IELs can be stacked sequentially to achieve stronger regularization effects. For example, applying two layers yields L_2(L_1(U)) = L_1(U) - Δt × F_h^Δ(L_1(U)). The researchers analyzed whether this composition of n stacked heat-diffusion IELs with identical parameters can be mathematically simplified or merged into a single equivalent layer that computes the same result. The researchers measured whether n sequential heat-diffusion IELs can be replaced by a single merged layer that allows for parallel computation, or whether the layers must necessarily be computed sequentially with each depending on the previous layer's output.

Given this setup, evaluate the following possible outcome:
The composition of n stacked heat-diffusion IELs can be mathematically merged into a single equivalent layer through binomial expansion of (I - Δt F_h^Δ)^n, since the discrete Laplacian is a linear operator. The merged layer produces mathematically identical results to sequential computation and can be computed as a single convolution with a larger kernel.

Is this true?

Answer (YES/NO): YES